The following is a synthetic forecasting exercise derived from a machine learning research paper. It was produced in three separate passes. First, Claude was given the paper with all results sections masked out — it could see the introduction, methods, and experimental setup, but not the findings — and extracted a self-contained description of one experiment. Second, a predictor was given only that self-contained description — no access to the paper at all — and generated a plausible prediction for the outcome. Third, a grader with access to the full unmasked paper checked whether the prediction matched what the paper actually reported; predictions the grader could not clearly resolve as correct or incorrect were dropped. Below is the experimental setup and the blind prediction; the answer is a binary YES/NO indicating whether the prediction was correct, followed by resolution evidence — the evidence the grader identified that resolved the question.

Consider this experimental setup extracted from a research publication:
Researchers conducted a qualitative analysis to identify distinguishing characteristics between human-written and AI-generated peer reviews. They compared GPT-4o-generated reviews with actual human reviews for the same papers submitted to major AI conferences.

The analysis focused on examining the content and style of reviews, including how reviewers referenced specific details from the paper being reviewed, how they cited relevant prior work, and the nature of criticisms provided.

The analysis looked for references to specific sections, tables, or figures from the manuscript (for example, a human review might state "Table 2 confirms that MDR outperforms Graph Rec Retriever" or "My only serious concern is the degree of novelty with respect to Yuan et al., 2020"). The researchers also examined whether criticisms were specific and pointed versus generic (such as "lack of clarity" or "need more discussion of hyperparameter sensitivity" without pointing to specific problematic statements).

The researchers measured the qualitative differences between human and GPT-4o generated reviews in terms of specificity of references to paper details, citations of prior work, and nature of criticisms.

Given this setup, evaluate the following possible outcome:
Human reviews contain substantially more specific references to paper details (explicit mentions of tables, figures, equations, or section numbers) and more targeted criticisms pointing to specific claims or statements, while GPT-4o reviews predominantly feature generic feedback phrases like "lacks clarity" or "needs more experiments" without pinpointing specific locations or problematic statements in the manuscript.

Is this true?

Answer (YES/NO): YES